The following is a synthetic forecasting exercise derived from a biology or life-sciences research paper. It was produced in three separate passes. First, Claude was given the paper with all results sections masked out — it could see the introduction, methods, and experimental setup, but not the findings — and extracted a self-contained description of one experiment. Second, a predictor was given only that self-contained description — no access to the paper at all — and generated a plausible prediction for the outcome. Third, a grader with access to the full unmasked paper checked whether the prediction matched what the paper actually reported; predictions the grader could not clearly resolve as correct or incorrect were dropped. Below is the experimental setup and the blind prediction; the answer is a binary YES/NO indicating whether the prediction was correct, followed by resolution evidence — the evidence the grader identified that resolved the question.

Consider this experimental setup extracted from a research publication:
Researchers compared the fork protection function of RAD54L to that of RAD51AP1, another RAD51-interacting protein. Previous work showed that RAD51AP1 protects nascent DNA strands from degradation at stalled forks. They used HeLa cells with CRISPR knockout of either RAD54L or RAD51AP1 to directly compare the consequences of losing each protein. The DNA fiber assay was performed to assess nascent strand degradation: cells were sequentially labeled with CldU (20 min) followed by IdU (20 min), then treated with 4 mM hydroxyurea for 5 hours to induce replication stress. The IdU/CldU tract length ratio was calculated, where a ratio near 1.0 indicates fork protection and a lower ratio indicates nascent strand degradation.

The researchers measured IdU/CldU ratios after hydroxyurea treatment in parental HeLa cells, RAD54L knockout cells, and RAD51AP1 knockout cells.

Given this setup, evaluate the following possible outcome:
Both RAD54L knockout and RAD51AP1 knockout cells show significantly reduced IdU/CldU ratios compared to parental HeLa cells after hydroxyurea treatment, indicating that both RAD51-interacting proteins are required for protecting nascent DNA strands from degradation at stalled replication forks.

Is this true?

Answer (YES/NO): NO